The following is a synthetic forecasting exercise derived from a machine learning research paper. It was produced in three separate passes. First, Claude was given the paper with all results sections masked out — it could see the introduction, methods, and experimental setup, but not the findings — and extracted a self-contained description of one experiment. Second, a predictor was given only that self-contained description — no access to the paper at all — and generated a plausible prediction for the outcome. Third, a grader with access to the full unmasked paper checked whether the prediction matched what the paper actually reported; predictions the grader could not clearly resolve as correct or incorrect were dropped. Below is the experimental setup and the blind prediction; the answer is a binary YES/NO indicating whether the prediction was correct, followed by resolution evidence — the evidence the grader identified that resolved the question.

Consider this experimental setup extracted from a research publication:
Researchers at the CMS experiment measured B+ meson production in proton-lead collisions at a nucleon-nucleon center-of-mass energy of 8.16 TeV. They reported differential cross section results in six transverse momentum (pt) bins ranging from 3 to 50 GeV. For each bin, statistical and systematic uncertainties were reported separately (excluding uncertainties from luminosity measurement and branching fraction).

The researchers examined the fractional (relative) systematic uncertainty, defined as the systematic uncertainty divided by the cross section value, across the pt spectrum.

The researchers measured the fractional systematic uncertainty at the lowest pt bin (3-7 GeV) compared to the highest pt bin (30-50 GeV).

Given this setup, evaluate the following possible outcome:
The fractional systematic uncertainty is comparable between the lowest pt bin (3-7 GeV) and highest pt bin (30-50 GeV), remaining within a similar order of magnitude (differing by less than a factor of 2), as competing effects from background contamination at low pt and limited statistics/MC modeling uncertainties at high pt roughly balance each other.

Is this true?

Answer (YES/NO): NO